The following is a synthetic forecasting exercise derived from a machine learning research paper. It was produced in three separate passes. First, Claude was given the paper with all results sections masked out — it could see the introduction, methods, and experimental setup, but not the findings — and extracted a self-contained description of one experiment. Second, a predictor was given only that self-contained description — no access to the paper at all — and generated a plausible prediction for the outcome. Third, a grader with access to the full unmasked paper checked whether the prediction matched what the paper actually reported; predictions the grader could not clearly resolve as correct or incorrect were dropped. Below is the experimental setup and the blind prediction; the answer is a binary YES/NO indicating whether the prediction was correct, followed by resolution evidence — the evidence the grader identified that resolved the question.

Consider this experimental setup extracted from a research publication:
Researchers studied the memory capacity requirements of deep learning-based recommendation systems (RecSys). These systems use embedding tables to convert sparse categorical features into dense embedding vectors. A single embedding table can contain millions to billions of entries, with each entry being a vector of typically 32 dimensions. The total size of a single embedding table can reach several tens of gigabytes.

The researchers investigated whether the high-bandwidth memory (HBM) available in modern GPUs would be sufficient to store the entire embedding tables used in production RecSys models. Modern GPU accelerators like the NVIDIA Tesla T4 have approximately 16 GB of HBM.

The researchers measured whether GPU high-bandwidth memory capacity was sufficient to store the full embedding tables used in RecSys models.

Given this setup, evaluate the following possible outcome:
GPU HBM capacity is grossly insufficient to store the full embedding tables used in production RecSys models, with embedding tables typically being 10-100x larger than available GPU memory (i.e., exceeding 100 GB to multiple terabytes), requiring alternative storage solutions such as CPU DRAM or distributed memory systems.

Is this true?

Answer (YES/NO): NO